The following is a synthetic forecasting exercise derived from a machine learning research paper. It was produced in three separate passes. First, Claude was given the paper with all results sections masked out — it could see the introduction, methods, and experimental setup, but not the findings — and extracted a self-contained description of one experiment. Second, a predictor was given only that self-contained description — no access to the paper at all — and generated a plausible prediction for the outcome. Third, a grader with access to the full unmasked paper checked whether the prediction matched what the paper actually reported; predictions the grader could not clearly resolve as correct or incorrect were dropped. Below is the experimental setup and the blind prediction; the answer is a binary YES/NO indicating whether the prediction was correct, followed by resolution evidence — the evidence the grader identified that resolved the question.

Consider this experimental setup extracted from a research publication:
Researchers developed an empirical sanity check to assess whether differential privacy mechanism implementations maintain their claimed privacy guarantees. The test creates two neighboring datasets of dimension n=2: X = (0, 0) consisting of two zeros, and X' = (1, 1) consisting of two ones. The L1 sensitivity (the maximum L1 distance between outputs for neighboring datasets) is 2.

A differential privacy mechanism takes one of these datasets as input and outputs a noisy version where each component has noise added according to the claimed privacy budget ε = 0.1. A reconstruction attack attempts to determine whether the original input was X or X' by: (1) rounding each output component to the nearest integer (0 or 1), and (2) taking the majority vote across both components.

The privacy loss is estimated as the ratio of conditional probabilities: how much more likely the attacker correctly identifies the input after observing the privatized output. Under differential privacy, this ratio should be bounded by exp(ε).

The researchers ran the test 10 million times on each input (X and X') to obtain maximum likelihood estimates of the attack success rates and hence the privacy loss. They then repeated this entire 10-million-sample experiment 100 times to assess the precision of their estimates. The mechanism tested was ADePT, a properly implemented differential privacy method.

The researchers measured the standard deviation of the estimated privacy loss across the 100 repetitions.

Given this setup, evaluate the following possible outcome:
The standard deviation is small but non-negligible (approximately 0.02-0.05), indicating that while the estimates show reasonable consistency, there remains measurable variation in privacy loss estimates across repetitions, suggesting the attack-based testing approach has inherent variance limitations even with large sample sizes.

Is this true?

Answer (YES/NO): NO